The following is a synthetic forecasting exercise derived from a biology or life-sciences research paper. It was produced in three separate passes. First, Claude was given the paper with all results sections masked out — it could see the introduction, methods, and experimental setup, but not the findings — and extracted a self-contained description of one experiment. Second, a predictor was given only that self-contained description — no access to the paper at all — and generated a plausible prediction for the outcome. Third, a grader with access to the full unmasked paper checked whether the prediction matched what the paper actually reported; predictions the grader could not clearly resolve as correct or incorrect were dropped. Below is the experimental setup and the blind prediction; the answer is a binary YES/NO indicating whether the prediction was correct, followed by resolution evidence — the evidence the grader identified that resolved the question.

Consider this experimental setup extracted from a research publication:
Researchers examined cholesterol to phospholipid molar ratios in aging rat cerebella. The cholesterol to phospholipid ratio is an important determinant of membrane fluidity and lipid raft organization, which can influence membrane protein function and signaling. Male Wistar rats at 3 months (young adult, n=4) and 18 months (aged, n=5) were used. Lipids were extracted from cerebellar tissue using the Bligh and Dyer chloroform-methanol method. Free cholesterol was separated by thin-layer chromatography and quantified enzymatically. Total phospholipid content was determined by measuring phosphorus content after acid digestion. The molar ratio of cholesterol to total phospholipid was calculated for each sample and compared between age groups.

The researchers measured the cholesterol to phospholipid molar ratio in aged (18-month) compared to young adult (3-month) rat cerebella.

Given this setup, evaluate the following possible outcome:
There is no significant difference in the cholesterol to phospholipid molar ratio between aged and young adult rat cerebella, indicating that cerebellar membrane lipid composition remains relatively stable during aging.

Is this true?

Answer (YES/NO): NO